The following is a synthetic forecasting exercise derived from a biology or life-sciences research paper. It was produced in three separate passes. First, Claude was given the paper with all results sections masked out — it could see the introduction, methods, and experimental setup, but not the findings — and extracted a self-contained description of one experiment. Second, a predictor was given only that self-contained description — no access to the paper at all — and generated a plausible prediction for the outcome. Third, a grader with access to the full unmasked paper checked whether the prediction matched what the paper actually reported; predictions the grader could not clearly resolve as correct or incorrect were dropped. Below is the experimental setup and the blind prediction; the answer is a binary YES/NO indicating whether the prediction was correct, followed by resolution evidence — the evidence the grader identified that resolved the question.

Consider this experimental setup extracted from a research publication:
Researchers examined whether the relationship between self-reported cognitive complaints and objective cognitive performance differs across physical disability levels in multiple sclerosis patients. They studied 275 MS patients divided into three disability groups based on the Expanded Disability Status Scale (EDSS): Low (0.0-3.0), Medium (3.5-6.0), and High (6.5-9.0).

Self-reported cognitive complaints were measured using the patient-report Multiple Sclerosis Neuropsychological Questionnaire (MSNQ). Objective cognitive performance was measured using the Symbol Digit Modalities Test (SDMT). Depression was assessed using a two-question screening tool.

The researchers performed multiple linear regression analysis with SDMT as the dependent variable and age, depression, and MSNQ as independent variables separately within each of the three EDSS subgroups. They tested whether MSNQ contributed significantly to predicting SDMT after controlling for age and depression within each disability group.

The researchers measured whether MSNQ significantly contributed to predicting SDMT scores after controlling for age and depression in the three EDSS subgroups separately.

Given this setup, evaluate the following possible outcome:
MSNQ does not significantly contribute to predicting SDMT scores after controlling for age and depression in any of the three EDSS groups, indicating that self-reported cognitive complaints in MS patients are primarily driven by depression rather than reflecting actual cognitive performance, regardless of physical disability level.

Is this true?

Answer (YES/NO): YES